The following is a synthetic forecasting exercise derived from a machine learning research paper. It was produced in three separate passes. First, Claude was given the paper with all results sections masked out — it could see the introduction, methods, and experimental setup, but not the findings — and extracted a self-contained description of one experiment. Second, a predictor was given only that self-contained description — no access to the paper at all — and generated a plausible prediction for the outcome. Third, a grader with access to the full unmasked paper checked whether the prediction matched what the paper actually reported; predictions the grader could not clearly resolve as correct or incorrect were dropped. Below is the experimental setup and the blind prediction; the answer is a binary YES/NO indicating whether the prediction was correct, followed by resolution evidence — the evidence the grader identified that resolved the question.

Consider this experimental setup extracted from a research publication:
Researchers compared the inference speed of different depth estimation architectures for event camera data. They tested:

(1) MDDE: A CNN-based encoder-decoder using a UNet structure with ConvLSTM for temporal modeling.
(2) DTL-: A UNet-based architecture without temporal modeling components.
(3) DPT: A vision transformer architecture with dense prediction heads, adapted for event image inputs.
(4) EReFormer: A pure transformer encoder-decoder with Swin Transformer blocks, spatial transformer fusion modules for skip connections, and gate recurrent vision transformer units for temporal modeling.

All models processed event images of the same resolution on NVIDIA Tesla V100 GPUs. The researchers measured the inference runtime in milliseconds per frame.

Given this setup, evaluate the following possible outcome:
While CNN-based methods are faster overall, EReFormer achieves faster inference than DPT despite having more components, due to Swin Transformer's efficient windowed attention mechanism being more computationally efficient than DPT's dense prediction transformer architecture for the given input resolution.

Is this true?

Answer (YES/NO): NO